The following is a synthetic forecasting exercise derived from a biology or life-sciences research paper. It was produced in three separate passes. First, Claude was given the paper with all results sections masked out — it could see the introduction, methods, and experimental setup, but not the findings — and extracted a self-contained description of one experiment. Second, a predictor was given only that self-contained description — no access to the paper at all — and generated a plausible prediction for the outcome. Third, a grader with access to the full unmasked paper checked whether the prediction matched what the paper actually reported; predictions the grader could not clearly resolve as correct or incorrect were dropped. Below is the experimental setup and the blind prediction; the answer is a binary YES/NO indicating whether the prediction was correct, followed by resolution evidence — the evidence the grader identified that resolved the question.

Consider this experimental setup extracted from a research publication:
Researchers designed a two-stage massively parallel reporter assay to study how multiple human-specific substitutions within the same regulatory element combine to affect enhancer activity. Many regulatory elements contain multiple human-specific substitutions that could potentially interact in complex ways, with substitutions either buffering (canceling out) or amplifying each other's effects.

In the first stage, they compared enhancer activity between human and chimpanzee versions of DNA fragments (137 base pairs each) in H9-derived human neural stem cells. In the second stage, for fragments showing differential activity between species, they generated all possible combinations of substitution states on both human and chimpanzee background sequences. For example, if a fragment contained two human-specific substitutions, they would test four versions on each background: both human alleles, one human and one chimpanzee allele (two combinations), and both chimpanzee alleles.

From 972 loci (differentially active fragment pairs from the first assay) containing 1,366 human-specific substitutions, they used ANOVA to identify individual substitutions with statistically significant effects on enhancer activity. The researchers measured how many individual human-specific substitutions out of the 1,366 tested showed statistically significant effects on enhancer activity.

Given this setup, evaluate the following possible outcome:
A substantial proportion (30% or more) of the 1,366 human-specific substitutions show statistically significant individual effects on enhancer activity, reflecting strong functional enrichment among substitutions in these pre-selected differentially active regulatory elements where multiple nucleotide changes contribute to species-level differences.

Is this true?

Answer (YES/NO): NO